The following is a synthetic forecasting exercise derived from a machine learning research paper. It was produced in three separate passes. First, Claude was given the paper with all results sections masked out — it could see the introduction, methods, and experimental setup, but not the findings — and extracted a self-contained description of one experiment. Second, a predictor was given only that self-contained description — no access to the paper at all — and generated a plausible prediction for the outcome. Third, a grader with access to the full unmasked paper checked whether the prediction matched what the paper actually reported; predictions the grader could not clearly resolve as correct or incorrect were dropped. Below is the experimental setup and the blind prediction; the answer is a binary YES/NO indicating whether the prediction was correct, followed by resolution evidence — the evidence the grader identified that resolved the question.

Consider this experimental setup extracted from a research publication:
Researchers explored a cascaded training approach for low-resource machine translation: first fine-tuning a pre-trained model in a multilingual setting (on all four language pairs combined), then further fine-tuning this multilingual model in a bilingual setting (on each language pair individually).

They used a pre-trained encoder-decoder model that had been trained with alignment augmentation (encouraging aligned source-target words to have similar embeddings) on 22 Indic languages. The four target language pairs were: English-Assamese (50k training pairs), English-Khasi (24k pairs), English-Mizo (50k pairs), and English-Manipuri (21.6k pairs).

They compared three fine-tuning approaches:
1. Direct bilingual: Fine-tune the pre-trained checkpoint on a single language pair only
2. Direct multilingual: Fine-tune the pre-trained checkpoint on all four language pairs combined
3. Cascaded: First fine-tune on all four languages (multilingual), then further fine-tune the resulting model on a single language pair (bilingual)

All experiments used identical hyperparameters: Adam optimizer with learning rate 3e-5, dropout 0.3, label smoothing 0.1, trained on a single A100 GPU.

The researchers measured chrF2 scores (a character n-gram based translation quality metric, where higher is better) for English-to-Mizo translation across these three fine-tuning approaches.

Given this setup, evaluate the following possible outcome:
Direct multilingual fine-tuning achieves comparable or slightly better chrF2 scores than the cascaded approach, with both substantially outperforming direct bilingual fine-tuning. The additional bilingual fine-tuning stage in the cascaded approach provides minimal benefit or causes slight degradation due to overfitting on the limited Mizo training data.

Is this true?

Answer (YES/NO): NO